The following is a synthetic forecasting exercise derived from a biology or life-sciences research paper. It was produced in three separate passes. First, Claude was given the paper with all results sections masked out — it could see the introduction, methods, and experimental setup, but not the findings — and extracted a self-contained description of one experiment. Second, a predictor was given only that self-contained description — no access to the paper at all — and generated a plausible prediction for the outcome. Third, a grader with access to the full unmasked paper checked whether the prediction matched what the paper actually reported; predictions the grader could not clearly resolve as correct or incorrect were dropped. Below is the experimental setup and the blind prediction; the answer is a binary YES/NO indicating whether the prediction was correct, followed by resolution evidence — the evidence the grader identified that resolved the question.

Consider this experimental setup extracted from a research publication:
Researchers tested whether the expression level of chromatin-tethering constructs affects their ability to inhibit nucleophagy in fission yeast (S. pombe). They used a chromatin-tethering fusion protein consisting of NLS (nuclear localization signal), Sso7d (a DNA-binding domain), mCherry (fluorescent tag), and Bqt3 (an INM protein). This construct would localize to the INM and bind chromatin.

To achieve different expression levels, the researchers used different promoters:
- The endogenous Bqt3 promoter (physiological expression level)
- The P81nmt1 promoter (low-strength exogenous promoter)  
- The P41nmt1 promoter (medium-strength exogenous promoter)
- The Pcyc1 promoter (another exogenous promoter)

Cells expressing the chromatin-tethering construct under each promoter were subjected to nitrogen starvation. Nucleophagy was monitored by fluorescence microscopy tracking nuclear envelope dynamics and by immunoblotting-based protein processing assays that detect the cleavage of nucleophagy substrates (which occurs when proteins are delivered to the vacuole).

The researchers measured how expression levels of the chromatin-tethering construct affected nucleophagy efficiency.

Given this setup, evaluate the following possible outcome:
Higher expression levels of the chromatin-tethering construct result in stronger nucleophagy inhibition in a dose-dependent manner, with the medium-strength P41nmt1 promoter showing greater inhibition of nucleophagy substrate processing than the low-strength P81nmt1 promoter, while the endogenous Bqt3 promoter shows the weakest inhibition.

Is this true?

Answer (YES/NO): NO